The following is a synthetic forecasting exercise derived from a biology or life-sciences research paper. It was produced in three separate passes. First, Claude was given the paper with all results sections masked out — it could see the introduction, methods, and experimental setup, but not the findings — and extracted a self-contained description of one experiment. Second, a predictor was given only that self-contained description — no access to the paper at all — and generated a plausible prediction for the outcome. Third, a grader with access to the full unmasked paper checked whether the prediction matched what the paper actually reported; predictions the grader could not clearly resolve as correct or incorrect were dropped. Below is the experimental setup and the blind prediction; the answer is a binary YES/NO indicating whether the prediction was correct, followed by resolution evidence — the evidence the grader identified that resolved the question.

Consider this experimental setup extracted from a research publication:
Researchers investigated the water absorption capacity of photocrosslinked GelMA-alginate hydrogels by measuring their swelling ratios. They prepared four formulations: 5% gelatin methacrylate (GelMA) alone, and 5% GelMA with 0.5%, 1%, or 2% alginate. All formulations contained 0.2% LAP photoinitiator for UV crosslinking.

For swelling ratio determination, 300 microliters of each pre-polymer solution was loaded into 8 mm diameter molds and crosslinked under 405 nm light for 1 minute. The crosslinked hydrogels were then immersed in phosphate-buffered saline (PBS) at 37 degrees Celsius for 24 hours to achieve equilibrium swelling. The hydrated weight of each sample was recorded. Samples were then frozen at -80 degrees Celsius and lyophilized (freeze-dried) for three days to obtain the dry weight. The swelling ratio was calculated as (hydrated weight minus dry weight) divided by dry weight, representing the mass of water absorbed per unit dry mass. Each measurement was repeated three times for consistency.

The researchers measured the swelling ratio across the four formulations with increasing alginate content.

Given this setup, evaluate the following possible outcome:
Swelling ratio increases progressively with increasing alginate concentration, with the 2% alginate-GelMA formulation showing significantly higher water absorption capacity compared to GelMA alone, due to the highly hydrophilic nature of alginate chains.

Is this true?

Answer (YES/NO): YES